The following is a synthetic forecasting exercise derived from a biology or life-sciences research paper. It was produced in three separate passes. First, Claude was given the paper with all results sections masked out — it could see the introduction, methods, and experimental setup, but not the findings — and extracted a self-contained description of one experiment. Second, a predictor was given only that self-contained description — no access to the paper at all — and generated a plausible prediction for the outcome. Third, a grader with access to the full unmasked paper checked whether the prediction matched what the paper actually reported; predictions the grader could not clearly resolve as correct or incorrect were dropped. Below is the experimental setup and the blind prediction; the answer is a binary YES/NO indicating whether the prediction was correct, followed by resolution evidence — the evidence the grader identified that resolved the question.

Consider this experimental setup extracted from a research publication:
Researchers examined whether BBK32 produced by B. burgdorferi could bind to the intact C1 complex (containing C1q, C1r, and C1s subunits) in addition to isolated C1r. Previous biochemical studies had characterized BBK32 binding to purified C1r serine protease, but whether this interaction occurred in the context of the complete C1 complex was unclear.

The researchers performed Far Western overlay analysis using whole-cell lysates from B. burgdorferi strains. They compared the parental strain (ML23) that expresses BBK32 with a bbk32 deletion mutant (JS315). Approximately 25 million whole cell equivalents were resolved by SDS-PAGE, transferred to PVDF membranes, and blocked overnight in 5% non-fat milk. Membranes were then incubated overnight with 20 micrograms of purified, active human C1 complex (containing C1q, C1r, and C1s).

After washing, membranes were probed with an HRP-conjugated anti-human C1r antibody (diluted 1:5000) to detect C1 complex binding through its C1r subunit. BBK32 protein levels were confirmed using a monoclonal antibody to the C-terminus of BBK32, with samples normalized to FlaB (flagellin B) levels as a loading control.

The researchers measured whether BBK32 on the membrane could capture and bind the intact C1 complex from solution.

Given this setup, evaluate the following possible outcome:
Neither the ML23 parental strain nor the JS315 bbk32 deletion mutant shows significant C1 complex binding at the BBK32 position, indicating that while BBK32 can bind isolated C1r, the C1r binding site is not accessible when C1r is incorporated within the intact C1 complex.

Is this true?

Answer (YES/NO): NO